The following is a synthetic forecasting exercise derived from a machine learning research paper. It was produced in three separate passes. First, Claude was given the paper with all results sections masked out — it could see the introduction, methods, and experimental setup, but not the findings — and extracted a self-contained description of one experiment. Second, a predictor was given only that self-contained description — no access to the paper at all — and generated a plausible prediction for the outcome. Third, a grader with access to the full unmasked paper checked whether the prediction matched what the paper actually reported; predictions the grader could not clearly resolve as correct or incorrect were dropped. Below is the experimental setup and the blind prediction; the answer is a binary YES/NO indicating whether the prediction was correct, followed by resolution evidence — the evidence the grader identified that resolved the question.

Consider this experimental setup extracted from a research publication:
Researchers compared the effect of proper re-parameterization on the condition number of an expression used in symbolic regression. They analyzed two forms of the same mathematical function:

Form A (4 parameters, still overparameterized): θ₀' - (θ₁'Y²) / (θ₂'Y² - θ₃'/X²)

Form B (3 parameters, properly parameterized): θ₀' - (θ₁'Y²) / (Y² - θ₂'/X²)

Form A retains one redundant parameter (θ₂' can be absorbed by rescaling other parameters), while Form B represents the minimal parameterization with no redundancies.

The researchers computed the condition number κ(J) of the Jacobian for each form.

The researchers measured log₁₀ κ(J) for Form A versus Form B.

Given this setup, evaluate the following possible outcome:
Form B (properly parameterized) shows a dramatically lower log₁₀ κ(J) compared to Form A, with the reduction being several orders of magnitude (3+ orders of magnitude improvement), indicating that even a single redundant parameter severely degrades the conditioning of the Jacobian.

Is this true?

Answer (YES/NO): YES